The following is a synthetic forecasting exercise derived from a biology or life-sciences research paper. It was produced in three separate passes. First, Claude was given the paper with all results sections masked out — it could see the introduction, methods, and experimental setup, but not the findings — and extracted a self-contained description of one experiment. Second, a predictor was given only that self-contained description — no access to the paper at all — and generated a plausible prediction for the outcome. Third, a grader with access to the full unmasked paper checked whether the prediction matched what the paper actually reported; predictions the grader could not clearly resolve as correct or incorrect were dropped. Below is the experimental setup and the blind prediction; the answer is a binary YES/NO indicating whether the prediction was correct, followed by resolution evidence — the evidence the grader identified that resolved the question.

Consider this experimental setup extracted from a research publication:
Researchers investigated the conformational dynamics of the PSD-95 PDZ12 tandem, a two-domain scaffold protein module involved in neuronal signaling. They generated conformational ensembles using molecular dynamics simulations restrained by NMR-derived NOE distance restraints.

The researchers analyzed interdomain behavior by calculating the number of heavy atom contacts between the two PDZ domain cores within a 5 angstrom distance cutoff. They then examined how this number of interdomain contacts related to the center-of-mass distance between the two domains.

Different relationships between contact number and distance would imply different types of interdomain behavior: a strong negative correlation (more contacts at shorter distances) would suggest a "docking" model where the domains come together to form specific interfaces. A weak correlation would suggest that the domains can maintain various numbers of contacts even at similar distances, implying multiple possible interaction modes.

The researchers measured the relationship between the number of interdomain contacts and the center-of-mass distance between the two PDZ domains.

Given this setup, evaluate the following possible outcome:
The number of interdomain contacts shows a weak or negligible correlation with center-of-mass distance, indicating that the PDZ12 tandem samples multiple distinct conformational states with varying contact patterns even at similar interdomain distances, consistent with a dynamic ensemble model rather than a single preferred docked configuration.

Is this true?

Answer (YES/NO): NO